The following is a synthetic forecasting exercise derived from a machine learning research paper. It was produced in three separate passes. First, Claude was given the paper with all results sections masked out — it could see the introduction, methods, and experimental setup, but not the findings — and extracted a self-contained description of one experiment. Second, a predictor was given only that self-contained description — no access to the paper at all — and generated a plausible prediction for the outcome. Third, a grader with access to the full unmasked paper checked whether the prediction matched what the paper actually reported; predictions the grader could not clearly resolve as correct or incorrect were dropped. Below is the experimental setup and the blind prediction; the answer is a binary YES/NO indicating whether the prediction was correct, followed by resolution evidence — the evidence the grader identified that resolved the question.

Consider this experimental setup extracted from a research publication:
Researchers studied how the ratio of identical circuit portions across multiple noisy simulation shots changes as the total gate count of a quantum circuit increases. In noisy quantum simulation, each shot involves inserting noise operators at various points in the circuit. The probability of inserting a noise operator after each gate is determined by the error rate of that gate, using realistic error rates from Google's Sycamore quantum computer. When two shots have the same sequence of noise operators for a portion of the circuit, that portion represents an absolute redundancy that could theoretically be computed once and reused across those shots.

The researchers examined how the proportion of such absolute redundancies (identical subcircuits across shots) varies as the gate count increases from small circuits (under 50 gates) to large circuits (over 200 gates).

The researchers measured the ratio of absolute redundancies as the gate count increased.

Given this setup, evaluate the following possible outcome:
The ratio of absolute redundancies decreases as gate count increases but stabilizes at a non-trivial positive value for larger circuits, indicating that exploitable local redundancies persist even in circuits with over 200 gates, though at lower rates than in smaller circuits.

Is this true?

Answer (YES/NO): NO